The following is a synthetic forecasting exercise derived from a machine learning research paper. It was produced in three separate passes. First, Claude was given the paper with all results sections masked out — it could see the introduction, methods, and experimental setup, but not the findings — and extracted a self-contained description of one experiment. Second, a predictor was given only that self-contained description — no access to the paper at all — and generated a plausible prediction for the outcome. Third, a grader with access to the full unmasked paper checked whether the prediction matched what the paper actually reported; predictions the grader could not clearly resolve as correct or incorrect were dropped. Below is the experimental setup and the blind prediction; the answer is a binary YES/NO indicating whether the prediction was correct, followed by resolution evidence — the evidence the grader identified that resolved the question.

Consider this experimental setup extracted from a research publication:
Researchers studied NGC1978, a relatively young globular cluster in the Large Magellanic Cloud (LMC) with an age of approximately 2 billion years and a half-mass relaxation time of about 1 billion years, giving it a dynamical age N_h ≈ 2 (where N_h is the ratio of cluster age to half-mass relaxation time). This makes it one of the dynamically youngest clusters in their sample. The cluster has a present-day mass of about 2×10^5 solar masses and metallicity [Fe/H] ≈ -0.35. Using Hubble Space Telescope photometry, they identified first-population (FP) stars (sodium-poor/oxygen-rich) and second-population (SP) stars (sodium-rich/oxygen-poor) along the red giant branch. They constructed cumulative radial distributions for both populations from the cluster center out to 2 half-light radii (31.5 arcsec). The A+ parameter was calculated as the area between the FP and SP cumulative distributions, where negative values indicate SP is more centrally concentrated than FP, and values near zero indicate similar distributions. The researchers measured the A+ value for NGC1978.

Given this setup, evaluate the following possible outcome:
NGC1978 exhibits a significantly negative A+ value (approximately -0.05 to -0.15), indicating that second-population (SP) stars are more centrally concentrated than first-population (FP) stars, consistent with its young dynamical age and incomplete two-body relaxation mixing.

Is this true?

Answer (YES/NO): YES